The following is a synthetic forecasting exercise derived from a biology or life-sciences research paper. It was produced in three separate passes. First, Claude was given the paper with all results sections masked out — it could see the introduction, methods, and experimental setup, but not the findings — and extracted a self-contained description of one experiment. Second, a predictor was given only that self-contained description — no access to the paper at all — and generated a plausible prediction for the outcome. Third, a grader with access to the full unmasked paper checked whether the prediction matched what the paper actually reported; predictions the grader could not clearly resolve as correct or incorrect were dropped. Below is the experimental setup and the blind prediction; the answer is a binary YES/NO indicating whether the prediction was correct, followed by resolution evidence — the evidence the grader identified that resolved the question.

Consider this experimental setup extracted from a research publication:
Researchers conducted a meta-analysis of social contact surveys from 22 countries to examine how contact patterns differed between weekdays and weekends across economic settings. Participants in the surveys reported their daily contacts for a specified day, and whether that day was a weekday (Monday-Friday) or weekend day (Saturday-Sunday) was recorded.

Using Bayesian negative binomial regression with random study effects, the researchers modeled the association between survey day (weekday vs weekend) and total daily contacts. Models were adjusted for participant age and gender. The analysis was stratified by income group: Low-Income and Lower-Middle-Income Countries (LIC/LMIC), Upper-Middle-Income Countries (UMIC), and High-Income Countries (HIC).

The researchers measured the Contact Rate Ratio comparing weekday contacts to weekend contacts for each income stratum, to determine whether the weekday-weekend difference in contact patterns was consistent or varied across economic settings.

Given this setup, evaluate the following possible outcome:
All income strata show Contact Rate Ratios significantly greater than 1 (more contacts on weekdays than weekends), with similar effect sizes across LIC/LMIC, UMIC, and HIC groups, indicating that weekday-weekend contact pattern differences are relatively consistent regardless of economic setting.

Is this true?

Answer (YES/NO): NO